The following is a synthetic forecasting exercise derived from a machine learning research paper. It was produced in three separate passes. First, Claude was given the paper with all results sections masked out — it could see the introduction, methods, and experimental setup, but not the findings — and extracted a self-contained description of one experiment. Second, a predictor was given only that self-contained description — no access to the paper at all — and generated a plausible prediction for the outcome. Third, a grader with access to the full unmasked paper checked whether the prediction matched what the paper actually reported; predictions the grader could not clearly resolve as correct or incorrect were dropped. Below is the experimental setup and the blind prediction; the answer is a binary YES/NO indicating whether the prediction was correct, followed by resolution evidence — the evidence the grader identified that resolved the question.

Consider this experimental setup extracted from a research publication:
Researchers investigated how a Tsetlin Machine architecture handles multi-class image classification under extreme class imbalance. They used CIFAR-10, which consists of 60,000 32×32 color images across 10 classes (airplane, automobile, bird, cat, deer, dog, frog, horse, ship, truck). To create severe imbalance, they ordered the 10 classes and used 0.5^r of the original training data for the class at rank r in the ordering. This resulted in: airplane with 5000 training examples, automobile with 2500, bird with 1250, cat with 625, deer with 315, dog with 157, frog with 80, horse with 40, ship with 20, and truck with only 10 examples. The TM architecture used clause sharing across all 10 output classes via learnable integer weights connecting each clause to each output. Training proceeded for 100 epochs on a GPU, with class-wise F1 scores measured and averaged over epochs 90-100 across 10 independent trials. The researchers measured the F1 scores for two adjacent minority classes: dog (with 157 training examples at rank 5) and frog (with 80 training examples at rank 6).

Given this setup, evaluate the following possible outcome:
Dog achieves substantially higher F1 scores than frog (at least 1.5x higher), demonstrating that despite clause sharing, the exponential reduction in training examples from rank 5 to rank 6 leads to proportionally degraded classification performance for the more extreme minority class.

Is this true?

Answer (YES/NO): YES